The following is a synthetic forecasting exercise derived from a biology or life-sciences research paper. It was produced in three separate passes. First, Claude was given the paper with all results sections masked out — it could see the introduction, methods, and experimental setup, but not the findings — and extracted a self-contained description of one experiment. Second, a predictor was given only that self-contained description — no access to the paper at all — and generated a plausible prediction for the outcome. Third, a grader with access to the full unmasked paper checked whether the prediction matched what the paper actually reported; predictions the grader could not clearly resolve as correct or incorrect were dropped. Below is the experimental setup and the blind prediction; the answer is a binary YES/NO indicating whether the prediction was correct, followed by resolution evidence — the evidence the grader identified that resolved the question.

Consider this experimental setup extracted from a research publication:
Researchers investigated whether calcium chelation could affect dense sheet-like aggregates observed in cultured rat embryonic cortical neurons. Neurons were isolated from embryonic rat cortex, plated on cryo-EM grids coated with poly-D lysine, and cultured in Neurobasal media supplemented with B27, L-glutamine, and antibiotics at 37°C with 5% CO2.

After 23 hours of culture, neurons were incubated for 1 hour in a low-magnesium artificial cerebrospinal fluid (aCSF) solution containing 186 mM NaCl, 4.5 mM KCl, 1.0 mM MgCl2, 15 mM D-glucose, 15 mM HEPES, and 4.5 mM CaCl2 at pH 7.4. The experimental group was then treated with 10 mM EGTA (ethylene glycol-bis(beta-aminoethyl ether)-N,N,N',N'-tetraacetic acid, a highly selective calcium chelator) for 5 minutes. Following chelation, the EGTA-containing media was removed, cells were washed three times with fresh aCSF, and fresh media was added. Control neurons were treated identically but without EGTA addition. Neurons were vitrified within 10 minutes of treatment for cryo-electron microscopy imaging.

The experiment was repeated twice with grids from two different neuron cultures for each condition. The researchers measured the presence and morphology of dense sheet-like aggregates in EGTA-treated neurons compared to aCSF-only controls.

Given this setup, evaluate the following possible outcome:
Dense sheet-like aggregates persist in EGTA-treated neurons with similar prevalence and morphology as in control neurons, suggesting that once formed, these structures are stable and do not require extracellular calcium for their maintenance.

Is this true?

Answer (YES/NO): NO